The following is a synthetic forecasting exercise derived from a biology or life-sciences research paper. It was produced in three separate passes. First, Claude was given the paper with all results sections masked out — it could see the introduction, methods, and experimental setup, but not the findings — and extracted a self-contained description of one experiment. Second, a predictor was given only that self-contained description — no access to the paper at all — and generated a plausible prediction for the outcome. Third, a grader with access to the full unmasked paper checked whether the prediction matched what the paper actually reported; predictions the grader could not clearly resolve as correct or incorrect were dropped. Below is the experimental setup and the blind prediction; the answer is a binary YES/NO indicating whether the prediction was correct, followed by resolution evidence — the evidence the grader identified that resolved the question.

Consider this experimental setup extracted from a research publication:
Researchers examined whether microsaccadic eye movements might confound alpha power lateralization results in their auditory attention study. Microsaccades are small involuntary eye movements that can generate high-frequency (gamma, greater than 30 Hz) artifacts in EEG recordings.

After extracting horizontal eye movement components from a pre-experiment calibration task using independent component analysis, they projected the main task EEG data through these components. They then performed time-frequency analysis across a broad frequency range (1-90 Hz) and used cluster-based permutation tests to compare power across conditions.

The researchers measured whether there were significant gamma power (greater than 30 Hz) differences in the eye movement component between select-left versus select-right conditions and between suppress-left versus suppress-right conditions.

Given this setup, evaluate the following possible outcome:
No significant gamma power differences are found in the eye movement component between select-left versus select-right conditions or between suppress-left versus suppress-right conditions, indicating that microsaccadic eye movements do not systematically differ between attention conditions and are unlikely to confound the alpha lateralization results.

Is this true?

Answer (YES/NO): YES